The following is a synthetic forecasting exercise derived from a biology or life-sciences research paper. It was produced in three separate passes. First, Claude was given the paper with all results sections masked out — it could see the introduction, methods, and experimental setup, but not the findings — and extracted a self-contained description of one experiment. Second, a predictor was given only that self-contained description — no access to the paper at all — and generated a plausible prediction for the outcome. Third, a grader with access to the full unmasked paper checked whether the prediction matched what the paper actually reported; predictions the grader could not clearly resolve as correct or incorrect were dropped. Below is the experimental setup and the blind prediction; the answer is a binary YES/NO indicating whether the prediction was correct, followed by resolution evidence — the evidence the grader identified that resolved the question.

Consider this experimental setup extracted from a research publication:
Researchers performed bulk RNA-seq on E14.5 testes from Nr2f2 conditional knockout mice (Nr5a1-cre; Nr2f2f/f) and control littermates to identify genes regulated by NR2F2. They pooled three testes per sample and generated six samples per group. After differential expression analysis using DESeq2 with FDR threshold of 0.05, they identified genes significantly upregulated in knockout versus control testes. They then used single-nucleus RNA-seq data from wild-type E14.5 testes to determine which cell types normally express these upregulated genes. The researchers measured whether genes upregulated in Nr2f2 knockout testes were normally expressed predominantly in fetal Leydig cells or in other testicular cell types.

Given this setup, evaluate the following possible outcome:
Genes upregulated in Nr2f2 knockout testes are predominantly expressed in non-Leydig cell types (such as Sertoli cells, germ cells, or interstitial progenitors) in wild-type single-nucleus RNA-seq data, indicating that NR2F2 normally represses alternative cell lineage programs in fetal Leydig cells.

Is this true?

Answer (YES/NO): NO